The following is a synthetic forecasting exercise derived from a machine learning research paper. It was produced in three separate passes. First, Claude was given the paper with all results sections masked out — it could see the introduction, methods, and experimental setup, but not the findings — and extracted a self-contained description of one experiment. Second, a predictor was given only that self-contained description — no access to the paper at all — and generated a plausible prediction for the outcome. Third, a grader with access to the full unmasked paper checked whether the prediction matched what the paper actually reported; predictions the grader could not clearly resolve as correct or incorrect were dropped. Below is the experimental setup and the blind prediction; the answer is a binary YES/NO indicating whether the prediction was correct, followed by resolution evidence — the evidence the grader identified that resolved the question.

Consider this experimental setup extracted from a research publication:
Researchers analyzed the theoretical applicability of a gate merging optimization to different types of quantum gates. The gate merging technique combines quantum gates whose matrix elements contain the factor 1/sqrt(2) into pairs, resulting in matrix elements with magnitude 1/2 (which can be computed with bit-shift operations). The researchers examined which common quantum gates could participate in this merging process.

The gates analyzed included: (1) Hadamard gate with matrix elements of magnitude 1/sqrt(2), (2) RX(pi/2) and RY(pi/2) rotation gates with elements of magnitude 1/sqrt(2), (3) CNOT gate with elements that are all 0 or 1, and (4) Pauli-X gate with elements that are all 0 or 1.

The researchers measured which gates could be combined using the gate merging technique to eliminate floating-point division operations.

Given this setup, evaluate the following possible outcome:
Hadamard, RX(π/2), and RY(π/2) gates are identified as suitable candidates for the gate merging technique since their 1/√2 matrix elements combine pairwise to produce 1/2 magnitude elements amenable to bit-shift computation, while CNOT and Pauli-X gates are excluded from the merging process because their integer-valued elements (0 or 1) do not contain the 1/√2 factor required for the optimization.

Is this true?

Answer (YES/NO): YES